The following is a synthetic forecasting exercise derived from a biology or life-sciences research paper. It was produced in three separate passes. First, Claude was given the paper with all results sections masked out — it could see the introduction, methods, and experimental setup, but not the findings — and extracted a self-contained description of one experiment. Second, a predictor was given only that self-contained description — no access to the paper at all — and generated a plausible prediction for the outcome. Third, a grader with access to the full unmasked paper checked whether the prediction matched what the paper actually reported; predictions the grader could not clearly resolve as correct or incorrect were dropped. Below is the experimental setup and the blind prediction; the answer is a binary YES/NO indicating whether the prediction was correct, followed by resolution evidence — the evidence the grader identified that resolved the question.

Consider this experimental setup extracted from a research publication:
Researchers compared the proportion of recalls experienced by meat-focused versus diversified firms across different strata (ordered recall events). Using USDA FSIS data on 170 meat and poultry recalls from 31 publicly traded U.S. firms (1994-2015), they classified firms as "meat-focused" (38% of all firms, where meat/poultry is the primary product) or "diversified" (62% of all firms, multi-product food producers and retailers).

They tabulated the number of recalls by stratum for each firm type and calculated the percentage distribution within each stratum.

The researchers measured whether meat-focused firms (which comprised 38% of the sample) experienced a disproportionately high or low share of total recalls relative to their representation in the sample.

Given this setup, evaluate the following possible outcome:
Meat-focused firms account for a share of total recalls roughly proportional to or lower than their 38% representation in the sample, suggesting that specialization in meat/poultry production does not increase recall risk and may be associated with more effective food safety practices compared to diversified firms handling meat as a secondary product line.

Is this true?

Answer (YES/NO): NO